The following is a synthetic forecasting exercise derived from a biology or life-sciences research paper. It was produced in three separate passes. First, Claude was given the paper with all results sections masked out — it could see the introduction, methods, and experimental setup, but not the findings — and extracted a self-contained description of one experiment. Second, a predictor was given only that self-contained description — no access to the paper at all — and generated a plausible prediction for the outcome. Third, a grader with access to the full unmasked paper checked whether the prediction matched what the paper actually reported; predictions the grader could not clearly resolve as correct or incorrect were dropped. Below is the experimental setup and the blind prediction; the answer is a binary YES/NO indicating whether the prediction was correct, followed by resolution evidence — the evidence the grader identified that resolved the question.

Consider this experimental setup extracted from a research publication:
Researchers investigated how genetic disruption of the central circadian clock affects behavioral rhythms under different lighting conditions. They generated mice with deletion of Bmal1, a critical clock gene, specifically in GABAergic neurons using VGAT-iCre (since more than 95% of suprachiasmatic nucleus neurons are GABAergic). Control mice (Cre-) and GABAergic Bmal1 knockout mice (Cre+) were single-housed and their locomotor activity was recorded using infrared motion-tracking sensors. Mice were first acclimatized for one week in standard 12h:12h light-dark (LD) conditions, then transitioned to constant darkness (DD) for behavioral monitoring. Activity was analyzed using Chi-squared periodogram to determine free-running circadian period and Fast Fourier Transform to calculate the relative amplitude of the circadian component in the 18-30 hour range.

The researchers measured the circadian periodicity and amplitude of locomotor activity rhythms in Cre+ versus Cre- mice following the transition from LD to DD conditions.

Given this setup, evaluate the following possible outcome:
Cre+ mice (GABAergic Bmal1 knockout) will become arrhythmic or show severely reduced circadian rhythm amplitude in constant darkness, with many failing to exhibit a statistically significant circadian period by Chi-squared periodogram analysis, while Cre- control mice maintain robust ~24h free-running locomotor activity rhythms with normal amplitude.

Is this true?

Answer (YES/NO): YES